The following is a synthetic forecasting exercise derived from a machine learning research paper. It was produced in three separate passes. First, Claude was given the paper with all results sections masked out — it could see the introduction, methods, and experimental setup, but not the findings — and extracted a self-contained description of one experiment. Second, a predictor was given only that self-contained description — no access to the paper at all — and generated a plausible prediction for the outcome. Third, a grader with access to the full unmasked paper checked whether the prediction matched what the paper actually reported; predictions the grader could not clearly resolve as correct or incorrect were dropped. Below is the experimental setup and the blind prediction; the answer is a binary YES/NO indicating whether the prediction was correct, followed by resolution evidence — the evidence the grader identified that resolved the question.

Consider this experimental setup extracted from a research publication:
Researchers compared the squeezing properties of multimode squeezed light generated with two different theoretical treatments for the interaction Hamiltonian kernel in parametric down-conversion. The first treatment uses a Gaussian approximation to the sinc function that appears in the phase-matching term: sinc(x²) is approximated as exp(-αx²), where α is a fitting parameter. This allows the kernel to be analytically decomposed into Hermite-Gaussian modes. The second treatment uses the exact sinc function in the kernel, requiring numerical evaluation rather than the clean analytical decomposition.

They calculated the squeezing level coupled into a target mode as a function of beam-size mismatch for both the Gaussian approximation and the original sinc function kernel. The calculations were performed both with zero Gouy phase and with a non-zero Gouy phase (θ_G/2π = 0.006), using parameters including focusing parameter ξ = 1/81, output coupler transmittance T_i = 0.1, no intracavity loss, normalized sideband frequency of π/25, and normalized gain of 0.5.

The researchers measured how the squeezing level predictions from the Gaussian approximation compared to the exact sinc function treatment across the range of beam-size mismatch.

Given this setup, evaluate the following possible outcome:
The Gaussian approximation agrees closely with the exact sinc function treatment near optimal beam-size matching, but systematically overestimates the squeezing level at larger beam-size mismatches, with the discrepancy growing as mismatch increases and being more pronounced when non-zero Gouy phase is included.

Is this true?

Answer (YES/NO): NO